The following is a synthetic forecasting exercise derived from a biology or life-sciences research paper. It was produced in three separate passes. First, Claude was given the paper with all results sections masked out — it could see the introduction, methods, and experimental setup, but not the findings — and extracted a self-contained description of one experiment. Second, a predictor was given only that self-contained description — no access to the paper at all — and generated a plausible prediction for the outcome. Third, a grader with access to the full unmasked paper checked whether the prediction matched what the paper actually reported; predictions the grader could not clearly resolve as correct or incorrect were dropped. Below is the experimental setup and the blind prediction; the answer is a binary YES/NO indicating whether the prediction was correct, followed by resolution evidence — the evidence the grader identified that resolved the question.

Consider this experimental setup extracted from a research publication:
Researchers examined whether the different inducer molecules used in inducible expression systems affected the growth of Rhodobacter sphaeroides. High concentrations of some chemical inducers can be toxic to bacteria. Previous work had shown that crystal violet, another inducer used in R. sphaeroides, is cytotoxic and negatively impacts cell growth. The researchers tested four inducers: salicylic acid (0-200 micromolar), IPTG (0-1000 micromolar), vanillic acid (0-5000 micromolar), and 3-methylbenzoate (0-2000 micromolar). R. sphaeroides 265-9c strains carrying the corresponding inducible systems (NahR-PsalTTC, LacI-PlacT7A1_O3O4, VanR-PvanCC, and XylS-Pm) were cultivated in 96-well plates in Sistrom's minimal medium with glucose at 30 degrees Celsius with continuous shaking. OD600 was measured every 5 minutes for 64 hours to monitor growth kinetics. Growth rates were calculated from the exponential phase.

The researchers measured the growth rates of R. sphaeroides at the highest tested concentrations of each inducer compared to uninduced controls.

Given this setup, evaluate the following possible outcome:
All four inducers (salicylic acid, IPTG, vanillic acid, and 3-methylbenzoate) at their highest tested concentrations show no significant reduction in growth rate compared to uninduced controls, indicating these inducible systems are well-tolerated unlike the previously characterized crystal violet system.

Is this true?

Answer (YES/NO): NO